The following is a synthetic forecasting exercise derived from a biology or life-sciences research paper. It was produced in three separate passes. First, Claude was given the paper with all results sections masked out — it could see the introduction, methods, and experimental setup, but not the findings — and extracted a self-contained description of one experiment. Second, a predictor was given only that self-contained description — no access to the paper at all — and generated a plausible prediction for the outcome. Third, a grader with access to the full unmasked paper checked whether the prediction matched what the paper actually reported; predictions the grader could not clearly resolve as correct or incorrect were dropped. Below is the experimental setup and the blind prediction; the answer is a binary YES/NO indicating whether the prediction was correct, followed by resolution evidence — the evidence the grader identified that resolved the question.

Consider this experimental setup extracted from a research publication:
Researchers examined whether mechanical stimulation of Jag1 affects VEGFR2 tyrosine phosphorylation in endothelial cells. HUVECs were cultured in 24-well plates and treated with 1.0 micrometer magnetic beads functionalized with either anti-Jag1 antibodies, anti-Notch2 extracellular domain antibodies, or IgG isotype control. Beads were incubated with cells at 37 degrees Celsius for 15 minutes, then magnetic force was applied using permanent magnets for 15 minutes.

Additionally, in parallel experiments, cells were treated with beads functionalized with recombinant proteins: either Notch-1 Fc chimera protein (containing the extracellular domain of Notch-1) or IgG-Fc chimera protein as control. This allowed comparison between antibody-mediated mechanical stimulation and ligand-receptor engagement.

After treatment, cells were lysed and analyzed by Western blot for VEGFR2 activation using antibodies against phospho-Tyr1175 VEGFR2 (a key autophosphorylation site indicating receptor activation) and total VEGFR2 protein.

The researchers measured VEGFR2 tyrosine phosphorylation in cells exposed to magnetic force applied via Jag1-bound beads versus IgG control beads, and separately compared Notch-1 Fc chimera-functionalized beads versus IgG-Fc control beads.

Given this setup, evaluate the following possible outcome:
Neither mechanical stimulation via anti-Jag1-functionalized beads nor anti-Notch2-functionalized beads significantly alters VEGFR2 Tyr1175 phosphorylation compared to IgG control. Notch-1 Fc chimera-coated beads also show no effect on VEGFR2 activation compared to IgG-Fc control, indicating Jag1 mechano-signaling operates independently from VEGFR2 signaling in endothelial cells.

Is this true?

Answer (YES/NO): NO